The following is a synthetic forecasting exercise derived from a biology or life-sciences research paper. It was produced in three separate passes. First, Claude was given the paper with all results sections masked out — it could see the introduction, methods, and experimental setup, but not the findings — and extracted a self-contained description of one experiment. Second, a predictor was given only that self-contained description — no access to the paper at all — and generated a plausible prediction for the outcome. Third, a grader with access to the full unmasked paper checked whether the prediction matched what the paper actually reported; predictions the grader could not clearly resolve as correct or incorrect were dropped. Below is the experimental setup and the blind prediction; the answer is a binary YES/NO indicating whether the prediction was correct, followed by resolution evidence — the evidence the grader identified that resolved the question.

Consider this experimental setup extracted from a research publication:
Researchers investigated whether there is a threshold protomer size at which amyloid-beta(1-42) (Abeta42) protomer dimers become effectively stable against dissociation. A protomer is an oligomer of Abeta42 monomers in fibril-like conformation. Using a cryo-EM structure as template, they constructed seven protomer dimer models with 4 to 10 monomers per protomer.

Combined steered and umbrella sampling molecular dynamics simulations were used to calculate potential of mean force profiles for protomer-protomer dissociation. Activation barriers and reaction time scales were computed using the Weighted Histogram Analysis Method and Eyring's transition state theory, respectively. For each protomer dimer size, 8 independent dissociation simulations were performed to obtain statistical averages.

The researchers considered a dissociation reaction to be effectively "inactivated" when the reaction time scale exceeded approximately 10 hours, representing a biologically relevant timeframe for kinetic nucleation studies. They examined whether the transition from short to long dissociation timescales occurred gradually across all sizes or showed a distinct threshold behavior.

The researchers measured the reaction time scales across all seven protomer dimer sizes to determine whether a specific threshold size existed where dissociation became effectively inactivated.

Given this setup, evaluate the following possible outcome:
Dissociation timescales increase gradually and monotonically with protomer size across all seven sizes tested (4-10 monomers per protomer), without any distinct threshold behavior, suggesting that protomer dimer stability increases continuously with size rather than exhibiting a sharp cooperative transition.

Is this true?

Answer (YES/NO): NO